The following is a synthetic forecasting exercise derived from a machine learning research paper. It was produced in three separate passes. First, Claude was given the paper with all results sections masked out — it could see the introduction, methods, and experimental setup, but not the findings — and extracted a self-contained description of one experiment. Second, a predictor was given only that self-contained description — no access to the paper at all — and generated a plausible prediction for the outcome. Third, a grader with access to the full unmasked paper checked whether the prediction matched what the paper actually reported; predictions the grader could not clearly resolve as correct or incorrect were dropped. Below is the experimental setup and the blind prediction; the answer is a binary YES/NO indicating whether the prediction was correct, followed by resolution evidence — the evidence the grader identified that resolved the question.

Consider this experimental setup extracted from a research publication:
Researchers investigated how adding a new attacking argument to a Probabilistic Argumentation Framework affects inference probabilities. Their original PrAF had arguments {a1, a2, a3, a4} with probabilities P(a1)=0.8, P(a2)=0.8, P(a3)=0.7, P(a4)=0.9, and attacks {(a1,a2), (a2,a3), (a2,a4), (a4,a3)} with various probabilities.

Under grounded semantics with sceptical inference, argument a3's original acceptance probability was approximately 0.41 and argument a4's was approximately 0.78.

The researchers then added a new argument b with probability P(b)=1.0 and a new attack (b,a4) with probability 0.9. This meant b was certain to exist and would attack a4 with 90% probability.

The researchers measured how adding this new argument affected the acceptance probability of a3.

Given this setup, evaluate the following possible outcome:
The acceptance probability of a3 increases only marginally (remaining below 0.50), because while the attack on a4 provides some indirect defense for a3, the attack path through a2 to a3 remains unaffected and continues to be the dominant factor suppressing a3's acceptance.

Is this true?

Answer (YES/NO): NO